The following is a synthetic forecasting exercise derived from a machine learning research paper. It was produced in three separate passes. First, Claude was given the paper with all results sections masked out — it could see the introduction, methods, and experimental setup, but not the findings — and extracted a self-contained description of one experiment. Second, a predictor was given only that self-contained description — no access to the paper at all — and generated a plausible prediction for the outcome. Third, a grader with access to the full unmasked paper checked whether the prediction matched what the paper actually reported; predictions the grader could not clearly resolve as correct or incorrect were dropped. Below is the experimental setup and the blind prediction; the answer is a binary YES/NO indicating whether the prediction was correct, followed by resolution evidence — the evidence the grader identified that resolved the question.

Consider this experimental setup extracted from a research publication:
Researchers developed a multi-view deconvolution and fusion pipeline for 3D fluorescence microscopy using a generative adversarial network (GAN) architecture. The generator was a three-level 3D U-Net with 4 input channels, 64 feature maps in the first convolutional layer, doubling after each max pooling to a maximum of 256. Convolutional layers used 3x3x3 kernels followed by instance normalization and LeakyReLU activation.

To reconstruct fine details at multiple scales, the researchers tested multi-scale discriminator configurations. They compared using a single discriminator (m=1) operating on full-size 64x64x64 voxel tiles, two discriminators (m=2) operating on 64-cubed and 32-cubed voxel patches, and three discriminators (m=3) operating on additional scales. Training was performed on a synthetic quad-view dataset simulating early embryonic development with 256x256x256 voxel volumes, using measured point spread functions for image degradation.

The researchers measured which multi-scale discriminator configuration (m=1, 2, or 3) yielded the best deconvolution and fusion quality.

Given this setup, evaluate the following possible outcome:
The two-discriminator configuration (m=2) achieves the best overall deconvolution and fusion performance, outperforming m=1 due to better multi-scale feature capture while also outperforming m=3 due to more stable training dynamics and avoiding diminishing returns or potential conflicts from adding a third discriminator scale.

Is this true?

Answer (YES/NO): YES